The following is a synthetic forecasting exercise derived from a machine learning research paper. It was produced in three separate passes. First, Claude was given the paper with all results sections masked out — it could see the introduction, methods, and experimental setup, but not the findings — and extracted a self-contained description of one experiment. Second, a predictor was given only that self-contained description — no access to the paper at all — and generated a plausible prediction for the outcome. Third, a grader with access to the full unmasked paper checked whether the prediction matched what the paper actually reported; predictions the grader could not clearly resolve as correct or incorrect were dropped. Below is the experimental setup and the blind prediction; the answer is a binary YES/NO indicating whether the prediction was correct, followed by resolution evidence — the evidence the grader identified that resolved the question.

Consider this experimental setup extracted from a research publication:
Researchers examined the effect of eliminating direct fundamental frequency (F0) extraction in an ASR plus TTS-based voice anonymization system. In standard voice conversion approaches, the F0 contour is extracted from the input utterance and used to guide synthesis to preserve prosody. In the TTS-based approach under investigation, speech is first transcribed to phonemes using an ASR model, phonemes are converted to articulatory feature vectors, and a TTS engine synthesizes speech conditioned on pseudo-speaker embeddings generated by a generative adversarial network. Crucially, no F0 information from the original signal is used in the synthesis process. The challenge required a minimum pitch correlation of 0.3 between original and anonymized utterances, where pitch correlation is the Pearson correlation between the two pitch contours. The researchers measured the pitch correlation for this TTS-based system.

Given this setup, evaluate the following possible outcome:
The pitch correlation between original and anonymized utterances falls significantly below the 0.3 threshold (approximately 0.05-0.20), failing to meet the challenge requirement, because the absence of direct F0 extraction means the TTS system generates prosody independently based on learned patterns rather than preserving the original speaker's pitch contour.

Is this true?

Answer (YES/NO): NO